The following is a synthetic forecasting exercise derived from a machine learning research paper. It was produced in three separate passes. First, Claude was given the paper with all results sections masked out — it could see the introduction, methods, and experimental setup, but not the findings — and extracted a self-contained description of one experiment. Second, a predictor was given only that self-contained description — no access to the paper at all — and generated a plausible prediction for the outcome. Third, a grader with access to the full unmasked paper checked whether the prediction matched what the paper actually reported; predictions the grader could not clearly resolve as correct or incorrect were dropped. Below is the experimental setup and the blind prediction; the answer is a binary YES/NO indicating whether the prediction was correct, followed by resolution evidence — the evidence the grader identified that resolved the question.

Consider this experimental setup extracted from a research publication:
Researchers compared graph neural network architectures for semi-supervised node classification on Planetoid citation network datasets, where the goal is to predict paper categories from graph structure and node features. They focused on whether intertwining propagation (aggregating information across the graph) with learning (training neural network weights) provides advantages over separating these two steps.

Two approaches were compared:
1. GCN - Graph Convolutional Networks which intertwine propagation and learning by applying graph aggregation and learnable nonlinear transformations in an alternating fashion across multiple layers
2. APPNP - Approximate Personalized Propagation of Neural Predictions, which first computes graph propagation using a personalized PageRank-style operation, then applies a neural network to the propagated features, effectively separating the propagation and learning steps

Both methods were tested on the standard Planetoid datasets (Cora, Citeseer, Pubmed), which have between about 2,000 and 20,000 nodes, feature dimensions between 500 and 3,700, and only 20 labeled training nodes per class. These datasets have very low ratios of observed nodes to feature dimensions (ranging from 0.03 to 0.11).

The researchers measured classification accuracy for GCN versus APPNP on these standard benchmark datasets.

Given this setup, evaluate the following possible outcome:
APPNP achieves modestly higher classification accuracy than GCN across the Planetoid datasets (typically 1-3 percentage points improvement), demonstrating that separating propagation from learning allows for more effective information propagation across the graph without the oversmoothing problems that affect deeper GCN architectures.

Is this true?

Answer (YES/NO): NO